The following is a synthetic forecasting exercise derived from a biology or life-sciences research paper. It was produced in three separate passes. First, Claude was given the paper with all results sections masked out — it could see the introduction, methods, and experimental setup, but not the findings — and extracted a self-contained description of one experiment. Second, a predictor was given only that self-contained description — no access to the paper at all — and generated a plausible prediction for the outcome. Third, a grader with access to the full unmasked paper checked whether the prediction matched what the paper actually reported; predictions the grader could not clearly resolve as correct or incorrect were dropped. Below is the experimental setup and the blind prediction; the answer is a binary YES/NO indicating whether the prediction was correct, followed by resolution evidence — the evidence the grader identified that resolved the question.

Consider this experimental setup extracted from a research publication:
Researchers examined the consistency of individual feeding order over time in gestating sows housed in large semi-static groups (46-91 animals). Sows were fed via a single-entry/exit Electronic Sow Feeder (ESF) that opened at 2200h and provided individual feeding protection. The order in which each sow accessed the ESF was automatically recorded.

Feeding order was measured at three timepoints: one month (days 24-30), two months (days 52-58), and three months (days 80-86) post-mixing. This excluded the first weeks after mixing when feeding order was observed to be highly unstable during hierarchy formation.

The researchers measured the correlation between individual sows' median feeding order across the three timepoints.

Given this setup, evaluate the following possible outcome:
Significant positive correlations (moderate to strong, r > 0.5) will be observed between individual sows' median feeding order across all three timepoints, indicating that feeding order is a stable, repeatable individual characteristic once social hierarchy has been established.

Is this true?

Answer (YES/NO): YES